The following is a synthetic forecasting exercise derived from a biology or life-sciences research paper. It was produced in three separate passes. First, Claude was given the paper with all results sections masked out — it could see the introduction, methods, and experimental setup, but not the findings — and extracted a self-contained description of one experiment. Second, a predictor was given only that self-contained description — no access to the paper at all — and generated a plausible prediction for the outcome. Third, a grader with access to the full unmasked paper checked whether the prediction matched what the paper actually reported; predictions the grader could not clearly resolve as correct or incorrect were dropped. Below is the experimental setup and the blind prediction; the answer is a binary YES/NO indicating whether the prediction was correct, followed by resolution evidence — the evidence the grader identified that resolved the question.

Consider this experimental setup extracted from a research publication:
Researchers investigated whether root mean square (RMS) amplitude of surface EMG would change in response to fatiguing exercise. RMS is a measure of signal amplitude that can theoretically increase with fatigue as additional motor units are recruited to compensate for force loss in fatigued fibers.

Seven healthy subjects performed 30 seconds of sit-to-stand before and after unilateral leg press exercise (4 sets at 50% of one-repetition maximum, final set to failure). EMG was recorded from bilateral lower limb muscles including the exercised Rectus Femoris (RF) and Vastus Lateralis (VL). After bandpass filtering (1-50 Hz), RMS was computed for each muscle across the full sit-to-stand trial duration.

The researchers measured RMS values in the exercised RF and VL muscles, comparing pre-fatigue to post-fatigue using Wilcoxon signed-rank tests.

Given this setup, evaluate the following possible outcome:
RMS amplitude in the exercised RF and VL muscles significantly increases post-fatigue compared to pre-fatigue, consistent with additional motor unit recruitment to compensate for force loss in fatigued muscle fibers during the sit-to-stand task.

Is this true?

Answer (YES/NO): NO